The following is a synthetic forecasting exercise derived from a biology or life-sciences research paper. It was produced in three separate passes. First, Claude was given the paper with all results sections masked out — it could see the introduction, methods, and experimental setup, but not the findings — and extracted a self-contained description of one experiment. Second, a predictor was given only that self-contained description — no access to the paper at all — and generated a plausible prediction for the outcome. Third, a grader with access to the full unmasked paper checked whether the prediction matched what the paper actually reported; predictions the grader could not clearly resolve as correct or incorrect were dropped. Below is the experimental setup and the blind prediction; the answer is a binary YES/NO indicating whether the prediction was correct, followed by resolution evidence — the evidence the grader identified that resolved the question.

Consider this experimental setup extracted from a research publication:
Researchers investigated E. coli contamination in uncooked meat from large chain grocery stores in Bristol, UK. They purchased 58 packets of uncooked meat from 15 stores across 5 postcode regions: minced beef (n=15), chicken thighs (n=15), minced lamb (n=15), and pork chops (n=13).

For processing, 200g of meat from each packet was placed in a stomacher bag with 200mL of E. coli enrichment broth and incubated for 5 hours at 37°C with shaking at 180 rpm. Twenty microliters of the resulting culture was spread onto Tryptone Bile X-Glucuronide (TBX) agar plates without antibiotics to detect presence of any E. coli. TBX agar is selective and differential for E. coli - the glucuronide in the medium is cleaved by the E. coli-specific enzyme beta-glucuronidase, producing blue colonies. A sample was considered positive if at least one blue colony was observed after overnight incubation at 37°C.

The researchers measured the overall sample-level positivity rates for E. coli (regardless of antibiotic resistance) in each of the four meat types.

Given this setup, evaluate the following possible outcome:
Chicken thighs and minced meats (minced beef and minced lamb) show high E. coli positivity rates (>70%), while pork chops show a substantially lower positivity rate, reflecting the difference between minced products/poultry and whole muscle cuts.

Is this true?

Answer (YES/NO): NO